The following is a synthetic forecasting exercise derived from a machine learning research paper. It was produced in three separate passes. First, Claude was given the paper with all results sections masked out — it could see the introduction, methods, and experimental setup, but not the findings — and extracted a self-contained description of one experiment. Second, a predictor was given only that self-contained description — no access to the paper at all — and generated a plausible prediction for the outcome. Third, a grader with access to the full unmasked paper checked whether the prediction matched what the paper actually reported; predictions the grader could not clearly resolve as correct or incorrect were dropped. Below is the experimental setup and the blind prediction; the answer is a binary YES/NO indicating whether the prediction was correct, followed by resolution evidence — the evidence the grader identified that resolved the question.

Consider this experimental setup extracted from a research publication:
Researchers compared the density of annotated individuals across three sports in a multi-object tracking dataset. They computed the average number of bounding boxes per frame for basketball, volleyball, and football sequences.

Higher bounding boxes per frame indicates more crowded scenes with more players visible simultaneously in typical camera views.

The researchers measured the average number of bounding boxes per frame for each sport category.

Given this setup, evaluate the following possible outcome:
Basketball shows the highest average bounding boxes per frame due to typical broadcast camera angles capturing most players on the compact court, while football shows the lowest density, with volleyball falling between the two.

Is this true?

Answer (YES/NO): NO